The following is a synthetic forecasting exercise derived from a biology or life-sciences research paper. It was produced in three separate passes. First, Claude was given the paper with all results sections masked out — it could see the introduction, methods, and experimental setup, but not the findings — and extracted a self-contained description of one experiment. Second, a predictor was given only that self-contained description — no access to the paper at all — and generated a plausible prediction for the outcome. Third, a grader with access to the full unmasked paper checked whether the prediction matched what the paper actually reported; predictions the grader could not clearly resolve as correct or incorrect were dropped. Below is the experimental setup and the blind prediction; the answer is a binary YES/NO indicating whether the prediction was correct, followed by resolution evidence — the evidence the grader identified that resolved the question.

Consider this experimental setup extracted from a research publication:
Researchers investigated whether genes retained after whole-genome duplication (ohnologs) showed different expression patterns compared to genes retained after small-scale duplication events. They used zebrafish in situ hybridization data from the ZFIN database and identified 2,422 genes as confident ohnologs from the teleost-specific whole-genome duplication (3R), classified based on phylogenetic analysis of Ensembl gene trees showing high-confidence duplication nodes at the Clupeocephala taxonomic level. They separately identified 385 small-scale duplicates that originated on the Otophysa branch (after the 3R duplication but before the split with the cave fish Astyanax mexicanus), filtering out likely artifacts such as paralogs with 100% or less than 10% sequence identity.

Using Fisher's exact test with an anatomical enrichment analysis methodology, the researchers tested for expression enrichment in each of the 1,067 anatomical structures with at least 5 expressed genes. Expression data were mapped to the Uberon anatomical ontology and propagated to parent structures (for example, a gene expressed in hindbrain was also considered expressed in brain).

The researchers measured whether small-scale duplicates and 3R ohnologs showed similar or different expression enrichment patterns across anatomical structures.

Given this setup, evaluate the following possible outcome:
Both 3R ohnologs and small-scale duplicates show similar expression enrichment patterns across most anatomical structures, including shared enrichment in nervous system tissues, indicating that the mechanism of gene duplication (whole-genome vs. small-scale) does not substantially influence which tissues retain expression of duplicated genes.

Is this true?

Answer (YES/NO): NO